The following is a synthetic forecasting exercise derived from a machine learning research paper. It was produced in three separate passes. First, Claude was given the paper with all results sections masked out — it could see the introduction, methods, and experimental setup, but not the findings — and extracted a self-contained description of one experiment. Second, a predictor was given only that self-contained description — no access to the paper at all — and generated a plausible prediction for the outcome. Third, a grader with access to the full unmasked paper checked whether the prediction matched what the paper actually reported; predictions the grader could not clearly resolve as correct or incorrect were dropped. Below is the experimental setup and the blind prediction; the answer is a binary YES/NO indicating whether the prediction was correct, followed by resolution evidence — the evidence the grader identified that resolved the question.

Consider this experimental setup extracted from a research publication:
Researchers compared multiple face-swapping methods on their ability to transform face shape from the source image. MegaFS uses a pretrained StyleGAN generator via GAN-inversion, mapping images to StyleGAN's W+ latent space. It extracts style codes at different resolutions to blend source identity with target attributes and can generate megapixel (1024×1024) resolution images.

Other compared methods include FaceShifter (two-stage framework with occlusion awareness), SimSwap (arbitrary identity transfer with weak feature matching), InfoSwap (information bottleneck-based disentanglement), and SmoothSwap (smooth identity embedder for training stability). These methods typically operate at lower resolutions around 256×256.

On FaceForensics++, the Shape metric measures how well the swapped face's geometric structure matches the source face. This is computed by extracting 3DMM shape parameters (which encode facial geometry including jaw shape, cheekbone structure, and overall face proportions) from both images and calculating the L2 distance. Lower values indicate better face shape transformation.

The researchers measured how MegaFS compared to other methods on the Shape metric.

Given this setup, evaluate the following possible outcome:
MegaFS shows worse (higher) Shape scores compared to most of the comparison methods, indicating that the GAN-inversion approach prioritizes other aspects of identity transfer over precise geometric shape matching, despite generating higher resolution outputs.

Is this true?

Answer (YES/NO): YES